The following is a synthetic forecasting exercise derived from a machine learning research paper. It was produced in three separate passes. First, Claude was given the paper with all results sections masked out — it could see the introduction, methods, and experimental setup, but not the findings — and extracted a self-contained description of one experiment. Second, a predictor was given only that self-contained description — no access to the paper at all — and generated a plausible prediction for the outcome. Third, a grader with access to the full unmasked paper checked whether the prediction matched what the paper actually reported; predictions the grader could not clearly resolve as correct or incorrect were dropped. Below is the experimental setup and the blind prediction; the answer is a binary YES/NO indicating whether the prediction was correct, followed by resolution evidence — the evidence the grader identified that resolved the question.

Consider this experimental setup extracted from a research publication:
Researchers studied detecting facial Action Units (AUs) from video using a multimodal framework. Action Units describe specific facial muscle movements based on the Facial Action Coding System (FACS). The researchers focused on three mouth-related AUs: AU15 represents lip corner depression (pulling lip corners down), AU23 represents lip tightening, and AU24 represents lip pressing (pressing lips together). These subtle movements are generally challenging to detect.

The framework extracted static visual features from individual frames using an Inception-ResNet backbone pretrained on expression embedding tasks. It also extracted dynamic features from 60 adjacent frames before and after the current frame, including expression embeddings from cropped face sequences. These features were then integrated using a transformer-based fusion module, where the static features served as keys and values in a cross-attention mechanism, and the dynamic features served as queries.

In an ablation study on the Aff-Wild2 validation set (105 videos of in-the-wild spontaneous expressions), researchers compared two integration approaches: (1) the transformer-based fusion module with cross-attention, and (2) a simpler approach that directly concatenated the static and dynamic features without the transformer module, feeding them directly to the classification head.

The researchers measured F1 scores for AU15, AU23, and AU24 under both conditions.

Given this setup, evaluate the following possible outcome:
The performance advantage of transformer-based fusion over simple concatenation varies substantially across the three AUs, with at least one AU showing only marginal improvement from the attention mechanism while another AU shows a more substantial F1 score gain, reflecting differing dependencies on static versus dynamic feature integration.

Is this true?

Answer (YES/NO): NO